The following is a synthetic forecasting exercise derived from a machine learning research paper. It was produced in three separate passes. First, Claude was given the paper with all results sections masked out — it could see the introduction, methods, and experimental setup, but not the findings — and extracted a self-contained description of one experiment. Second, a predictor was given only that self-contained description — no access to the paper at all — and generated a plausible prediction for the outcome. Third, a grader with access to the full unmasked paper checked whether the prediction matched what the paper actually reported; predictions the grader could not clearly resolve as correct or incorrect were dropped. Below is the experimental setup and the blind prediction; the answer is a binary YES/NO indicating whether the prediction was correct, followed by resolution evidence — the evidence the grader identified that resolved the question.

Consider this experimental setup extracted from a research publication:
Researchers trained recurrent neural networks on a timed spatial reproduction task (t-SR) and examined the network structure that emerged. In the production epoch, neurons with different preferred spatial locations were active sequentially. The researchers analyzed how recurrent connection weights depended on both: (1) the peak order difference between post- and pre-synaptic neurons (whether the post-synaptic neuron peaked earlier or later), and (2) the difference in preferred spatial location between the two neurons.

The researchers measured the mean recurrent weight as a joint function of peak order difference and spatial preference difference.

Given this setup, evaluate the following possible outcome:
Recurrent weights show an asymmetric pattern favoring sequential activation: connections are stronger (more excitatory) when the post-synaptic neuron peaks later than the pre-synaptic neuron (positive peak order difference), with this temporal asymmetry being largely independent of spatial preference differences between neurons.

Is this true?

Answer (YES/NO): NO